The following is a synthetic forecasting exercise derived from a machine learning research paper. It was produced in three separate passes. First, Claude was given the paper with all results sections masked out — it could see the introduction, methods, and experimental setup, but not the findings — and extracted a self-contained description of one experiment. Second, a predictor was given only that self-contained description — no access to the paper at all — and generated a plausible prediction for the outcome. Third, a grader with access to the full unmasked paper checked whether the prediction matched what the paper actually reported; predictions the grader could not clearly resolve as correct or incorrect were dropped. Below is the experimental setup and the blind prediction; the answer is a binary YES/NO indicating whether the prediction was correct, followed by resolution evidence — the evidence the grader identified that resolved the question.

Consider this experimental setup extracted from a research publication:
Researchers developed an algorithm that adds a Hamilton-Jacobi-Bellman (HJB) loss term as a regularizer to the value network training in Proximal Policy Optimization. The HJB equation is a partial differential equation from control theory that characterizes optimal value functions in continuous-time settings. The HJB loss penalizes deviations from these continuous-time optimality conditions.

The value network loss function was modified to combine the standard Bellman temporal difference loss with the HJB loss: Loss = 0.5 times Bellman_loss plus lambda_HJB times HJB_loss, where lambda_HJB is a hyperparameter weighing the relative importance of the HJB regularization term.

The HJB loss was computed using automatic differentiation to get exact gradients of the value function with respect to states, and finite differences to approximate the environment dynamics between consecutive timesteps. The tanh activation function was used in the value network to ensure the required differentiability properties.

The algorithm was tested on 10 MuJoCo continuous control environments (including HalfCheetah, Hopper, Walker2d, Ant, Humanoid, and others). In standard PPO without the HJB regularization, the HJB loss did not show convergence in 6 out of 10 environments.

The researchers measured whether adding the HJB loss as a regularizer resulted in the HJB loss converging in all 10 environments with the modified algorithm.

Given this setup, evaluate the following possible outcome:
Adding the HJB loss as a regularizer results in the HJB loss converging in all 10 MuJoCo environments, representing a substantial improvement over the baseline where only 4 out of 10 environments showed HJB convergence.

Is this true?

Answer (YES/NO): NO